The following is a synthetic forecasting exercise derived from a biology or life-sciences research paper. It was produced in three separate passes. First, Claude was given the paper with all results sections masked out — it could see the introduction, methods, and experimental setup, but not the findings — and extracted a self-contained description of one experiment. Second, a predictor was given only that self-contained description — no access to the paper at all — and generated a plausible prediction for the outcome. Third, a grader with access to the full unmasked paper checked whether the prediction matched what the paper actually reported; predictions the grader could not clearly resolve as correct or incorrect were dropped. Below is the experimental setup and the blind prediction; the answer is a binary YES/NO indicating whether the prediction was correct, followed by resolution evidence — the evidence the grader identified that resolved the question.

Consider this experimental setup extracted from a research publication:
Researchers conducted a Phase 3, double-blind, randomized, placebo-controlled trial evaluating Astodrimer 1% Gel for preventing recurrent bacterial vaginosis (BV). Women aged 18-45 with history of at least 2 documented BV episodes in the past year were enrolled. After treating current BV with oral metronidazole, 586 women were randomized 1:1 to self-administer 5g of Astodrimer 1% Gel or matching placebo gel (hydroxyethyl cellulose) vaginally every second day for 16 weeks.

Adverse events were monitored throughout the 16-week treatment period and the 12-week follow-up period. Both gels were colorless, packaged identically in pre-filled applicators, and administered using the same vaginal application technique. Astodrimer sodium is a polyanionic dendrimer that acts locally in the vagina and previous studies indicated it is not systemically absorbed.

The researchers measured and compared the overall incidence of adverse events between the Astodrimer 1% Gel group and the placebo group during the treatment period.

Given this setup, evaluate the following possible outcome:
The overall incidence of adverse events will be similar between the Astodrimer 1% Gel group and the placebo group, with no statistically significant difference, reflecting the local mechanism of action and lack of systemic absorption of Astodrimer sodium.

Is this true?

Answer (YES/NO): NO